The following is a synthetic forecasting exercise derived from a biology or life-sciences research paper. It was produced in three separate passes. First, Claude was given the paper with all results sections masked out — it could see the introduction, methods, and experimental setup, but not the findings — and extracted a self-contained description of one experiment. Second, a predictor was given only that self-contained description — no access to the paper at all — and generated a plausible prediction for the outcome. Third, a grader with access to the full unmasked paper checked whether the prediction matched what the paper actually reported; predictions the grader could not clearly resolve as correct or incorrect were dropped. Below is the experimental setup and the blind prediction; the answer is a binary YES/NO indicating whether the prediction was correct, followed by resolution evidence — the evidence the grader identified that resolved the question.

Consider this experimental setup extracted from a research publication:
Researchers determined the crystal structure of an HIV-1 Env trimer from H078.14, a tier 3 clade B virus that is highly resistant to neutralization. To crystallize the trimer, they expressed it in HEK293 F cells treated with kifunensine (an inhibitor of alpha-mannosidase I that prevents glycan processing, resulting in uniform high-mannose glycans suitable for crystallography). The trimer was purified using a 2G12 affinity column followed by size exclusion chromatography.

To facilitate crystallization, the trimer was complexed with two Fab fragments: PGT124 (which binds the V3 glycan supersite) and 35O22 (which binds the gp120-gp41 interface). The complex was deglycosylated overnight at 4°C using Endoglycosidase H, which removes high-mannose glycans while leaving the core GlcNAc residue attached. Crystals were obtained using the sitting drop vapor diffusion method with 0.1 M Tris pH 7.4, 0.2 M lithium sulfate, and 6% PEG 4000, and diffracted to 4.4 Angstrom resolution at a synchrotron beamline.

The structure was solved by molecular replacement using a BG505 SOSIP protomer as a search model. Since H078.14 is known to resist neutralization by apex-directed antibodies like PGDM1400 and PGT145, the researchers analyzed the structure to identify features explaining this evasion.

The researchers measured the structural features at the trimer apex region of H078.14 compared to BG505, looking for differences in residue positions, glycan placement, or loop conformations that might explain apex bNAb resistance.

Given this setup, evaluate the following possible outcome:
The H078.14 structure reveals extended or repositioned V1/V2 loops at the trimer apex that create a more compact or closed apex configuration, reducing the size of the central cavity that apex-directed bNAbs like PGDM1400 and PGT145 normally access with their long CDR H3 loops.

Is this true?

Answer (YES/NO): NO